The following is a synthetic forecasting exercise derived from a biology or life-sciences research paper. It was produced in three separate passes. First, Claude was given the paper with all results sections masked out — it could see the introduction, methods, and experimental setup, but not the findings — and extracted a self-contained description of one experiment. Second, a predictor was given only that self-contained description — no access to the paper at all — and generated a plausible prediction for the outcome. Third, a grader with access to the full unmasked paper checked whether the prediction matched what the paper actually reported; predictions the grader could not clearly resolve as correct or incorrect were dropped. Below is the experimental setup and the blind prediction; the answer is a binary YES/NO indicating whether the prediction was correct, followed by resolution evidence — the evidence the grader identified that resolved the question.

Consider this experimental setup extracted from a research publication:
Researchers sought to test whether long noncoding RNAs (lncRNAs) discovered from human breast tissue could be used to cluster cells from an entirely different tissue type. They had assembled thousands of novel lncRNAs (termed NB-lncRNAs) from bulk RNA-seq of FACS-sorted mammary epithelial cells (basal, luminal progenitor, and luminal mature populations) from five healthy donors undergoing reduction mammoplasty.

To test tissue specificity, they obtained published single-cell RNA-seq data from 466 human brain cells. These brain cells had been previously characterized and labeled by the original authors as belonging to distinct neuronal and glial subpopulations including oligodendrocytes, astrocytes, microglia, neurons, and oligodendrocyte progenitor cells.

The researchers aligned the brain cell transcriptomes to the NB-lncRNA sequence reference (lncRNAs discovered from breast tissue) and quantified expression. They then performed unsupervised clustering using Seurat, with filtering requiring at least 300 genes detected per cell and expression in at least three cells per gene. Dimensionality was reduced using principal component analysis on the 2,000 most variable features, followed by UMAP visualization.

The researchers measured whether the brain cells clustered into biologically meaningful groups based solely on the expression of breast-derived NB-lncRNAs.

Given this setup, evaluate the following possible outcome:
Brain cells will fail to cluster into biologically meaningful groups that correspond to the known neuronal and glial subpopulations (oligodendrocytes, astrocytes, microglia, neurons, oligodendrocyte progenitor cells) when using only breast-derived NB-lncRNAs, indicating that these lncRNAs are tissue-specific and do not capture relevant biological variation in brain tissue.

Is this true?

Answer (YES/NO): YES